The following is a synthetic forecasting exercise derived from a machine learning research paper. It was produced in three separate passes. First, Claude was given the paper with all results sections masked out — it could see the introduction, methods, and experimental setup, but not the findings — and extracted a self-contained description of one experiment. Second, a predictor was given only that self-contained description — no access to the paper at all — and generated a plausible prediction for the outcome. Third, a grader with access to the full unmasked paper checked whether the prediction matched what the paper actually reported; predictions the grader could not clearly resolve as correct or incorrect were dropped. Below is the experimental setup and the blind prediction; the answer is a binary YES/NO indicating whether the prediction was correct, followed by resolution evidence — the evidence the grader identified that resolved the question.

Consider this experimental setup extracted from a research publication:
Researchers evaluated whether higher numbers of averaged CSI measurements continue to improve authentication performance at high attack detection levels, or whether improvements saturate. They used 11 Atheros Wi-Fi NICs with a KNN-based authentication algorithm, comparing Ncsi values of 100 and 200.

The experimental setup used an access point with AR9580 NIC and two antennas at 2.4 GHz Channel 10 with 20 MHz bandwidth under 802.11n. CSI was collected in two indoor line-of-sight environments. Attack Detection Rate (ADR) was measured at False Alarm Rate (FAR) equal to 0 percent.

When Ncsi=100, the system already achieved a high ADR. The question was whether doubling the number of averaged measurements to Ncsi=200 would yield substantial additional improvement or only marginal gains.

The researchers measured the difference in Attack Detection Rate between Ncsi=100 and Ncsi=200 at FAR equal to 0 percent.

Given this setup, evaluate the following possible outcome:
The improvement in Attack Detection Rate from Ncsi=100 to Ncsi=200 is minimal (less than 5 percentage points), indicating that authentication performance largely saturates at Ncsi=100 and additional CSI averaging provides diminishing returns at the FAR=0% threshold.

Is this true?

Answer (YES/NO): YES